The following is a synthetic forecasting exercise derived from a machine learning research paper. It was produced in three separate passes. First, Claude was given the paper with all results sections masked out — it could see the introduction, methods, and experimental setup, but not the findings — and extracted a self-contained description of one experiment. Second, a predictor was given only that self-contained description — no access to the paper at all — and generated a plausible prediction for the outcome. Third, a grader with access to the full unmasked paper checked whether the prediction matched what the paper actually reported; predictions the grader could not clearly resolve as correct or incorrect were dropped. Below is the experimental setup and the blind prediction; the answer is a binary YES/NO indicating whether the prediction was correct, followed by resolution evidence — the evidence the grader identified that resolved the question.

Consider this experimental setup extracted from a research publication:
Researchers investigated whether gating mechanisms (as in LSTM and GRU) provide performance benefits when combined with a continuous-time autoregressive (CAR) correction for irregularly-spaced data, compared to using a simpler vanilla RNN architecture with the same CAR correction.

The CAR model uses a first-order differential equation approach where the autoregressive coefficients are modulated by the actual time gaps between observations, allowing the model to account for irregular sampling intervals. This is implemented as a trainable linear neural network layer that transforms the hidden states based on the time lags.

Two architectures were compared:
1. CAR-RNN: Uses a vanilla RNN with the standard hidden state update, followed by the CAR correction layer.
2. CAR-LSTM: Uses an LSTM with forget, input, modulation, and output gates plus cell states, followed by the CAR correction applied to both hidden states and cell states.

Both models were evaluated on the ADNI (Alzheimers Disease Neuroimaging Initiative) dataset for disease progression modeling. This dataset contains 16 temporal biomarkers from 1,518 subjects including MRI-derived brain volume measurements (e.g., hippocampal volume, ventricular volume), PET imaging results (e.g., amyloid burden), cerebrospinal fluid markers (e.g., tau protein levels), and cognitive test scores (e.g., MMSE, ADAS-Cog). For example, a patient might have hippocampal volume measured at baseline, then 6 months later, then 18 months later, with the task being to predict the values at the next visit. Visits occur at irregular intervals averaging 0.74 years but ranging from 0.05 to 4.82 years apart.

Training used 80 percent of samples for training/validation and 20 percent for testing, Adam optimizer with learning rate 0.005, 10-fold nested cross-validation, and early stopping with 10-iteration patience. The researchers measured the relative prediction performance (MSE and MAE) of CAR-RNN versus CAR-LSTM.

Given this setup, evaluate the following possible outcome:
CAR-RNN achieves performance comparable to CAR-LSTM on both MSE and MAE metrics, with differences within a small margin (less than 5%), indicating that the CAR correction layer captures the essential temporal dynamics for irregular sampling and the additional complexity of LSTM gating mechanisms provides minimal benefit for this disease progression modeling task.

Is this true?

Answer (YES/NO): NO